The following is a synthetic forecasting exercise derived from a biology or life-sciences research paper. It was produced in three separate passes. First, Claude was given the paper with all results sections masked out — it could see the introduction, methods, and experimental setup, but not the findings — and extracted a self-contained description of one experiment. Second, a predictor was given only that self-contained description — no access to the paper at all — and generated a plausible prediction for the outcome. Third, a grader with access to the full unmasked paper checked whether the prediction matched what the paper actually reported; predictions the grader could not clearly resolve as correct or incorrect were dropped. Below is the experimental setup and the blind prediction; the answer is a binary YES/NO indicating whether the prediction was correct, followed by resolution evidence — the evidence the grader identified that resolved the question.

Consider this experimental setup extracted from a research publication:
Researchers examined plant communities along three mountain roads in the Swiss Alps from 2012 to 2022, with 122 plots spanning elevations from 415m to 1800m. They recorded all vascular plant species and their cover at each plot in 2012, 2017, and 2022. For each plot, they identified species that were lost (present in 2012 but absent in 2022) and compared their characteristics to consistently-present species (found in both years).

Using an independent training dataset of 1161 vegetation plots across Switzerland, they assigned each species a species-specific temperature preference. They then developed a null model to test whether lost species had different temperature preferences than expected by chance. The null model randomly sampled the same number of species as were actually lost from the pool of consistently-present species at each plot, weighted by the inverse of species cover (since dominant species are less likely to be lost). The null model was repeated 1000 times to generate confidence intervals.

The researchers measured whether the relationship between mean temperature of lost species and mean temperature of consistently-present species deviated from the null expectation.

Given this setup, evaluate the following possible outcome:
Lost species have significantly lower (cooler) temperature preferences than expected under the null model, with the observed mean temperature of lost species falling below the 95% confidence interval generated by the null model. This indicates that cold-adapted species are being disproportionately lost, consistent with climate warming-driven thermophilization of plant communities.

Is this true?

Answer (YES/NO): NO